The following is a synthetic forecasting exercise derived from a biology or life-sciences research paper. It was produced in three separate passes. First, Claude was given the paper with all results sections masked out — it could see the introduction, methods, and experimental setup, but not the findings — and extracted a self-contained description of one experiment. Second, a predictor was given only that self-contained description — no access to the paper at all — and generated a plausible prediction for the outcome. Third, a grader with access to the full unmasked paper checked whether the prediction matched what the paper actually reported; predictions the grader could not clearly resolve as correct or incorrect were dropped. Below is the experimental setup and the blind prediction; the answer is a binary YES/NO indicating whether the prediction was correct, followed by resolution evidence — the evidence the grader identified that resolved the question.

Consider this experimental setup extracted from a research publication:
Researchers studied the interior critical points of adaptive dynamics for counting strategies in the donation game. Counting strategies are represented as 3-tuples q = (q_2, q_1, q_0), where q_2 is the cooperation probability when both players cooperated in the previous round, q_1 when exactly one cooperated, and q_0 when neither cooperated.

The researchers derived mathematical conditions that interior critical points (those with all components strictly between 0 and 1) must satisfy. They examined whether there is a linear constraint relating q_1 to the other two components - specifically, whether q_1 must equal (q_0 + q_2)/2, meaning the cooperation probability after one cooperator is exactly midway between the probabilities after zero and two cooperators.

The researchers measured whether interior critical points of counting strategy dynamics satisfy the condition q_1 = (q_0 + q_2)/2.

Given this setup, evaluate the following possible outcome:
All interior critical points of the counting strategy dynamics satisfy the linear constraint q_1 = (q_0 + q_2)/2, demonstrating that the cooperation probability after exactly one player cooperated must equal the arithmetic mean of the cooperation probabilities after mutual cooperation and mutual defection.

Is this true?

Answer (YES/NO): YES